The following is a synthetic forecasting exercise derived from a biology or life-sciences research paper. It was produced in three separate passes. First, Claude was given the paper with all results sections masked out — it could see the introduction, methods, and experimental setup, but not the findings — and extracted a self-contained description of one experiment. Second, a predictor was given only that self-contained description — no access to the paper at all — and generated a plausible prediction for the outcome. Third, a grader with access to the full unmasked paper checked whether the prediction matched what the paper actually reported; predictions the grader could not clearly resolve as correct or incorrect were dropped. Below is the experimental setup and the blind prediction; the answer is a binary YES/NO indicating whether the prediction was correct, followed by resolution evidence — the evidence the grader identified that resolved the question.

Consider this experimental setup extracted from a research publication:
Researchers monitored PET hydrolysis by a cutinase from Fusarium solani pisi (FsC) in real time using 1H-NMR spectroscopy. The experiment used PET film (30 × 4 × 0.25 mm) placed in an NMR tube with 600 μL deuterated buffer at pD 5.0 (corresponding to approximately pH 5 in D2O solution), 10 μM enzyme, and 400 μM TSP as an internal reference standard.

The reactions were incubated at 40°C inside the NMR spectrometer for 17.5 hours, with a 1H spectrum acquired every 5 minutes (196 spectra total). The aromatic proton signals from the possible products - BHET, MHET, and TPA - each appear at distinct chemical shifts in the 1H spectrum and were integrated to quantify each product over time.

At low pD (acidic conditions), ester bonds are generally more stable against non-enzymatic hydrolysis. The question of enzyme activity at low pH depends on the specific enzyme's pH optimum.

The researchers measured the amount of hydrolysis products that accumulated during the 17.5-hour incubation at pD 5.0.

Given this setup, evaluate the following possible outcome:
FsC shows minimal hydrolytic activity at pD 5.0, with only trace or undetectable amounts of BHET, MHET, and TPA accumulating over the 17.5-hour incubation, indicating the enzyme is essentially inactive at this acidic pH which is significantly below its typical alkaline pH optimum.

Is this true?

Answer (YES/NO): NO